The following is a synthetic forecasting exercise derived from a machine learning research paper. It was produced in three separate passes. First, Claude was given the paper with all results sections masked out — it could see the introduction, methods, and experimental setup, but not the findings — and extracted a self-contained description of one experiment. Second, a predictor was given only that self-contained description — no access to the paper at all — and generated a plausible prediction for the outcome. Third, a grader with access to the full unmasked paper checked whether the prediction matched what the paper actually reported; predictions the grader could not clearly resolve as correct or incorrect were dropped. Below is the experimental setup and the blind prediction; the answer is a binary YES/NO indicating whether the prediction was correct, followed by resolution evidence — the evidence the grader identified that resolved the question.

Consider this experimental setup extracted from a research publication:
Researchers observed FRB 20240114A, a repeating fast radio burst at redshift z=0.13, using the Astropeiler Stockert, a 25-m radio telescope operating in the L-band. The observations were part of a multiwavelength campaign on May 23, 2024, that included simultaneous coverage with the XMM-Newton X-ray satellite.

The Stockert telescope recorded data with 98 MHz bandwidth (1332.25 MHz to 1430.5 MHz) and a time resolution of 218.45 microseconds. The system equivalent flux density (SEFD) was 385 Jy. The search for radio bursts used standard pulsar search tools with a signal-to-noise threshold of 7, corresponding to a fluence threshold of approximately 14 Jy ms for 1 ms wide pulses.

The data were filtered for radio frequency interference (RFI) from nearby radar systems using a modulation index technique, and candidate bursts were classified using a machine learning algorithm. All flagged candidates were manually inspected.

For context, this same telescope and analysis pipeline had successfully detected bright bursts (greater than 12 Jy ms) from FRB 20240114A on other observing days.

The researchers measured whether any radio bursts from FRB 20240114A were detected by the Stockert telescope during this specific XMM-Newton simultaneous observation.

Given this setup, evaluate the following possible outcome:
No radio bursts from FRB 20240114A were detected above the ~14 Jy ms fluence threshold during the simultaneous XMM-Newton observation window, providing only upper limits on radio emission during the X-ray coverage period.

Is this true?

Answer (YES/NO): NO